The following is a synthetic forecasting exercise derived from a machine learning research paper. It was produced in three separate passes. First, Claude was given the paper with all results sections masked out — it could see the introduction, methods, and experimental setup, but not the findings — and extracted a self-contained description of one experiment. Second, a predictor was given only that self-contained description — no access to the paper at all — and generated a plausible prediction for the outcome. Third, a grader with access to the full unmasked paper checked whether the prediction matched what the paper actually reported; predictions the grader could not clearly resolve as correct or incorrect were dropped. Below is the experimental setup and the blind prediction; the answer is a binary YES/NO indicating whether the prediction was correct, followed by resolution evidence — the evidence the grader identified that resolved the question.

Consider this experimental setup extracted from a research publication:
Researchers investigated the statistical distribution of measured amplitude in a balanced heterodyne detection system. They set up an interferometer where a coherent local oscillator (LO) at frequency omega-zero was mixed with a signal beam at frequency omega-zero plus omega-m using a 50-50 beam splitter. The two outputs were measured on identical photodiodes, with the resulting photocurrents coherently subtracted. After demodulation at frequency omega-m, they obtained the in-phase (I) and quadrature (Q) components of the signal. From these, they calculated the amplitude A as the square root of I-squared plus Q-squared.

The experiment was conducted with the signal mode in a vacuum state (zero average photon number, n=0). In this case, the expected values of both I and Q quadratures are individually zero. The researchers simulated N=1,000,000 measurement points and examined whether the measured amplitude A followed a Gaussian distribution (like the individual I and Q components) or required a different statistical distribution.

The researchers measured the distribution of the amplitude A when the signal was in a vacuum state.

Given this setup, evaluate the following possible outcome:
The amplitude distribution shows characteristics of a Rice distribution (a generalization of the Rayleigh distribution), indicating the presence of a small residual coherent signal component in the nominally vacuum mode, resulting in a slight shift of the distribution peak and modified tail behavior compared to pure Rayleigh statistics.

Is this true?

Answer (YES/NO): NO